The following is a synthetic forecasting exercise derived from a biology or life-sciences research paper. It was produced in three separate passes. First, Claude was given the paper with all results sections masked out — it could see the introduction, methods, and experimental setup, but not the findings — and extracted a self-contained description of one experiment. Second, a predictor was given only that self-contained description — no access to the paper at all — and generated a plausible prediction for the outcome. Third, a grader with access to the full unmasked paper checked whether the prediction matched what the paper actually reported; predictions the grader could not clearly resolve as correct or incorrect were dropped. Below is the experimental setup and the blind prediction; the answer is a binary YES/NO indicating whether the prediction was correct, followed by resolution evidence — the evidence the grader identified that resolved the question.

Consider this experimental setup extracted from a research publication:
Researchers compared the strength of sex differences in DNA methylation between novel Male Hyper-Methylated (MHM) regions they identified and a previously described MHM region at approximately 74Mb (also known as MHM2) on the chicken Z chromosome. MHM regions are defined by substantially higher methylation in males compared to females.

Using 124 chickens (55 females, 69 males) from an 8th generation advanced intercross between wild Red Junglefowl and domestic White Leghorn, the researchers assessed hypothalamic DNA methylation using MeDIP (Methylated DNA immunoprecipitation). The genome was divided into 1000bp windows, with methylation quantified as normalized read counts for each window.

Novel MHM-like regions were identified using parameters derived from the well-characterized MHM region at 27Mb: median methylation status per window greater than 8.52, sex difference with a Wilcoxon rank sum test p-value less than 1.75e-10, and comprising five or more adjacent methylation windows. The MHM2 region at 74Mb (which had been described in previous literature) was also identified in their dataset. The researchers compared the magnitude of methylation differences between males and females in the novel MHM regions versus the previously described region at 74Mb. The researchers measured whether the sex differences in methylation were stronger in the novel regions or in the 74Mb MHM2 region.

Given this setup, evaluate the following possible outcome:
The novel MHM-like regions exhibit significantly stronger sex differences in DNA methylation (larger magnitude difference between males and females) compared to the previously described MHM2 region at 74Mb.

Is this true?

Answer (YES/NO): YES